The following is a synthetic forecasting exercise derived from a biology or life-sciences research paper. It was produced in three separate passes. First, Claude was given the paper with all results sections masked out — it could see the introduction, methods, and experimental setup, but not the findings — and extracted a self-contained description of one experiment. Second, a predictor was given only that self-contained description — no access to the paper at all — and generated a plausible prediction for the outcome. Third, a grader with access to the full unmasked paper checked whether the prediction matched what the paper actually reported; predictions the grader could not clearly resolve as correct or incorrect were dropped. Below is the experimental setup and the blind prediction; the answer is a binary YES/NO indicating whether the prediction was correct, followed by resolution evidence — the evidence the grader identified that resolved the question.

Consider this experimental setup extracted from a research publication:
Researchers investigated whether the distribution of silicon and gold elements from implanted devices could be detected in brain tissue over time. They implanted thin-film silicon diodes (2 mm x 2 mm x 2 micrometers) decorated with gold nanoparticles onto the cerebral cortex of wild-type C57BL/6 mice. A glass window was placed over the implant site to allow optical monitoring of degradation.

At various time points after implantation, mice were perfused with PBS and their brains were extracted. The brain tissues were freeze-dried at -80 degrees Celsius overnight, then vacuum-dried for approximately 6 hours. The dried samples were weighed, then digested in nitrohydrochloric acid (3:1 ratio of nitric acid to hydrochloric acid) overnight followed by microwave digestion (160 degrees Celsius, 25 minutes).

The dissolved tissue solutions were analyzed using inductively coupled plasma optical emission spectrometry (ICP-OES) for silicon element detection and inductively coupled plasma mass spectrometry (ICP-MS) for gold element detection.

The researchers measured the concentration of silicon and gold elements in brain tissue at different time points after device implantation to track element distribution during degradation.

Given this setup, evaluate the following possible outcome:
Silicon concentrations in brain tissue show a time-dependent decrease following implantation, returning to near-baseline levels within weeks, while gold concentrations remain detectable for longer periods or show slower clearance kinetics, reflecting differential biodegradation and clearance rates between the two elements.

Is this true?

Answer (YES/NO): NO